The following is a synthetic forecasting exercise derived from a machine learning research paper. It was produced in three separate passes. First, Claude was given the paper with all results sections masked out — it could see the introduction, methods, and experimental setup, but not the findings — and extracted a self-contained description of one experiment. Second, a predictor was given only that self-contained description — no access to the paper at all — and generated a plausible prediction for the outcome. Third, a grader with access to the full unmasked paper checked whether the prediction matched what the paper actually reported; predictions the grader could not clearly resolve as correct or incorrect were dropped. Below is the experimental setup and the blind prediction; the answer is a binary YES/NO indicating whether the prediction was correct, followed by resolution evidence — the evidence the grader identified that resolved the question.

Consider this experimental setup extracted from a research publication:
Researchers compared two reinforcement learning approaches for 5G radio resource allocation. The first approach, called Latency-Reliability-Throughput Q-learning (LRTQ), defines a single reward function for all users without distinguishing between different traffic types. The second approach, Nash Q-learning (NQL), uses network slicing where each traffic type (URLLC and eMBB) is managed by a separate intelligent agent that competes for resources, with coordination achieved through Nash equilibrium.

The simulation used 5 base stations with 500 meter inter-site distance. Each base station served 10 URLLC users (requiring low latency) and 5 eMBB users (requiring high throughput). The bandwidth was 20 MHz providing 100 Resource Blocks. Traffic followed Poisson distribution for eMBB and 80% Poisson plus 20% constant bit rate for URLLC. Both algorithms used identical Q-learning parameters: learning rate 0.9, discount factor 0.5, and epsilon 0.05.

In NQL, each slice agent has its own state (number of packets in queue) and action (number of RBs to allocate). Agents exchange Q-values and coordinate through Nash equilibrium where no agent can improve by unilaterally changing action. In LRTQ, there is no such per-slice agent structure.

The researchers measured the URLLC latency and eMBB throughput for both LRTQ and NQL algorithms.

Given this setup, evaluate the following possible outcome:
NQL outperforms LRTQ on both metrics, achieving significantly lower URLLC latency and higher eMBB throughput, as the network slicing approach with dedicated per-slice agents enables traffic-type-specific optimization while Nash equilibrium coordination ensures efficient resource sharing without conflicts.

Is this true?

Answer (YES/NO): NO